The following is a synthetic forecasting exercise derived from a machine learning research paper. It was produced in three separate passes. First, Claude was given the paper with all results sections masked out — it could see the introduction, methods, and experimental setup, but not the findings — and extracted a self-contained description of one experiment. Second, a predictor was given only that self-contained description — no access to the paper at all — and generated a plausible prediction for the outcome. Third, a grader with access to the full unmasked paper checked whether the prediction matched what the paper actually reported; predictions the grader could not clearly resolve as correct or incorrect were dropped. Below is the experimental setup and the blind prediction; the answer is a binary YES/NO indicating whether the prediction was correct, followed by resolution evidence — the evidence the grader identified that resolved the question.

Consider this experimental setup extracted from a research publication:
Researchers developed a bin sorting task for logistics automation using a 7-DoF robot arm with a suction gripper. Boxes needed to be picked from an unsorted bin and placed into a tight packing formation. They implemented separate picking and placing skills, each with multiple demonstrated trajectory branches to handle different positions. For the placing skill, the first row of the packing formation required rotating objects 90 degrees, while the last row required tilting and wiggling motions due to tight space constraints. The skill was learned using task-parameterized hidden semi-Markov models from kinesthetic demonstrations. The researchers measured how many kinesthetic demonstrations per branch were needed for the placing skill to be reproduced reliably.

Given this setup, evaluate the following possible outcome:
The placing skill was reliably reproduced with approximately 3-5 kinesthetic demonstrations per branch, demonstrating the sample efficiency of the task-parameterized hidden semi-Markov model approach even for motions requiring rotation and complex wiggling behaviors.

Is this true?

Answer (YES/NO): NO